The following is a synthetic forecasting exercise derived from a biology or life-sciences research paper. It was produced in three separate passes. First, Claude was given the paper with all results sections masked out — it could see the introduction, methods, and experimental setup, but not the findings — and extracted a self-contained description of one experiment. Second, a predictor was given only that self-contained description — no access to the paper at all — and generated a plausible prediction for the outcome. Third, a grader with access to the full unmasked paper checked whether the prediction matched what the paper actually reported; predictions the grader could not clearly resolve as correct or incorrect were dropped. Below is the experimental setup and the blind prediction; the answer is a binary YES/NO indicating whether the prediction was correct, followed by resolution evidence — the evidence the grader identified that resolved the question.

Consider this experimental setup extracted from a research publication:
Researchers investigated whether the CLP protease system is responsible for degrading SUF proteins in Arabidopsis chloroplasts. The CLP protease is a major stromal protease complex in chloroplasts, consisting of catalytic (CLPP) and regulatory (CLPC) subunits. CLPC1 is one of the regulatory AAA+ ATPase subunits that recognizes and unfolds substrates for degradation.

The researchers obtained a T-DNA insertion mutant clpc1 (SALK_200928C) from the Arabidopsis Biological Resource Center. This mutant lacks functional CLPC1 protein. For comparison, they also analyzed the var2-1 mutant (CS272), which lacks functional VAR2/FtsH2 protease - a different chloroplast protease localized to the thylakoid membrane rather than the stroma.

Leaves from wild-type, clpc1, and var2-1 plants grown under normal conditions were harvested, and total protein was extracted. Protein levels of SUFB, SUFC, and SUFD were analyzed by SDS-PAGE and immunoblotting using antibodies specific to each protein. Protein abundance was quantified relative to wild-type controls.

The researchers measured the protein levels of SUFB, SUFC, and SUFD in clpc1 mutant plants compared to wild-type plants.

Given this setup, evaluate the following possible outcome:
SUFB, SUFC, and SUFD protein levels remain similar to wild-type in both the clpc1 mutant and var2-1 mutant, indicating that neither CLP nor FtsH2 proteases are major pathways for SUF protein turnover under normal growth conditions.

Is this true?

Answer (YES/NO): NO